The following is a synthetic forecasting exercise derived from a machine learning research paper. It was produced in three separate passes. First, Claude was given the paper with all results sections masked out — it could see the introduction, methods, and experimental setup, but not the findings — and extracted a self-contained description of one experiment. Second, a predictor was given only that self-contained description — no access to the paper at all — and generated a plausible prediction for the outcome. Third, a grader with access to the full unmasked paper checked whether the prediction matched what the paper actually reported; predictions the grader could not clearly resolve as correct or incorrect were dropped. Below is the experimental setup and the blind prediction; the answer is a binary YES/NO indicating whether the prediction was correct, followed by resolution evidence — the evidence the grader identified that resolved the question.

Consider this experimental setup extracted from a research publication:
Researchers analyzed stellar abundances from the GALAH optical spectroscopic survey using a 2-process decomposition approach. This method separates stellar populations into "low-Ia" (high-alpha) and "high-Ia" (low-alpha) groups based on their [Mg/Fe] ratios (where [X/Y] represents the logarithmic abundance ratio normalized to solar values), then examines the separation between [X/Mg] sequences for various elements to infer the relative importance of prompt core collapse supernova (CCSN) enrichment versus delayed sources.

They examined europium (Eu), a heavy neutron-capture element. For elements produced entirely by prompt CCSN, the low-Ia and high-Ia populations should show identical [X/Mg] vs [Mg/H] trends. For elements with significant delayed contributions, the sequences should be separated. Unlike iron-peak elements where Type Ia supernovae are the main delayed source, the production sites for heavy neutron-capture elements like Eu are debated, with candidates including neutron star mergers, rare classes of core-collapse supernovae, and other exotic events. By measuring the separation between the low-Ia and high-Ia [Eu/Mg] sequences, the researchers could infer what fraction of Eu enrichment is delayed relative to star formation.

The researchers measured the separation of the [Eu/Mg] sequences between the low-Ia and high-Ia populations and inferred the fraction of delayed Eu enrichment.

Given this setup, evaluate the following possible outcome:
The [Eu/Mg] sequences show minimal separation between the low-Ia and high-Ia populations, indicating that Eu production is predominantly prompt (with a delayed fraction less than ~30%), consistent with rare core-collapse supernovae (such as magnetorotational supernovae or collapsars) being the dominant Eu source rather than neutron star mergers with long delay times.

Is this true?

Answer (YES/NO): NO